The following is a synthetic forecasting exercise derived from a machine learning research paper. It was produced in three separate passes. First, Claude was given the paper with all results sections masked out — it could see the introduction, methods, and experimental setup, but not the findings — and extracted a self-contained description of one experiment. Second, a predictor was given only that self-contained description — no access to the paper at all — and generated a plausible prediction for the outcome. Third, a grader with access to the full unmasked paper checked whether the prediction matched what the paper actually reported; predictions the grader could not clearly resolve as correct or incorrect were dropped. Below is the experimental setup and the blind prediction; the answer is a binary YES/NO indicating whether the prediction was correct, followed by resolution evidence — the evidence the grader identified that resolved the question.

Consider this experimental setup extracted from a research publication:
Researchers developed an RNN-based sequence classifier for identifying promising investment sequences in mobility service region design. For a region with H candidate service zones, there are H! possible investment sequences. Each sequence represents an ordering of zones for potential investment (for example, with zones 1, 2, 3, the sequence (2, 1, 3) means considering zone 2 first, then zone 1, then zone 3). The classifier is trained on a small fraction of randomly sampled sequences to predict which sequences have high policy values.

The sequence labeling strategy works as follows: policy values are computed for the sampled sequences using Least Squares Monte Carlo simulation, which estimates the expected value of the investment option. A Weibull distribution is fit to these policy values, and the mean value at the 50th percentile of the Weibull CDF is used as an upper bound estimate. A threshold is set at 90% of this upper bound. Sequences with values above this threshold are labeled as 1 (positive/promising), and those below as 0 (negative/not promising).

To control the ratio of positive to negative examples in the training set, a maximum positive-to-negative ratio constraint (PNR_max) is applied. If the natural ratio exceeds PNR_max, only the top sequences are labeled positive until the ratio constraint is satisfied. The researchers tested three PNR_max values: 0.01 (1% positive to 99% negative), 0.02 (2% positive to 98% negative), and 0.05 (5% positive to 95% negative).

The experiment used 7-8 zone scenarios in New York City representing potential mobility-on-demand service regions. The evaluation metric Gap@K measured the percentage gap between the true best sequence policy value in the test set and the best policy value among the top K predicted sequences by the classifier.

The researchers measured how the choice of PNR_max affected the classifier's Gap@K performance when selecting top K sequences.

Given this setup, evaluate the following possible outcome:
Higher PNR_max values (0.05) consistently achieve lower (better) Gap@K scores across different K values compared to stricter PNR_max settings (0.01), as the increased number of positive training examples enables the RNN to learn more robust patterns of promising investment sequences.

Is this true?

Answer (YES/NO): NO